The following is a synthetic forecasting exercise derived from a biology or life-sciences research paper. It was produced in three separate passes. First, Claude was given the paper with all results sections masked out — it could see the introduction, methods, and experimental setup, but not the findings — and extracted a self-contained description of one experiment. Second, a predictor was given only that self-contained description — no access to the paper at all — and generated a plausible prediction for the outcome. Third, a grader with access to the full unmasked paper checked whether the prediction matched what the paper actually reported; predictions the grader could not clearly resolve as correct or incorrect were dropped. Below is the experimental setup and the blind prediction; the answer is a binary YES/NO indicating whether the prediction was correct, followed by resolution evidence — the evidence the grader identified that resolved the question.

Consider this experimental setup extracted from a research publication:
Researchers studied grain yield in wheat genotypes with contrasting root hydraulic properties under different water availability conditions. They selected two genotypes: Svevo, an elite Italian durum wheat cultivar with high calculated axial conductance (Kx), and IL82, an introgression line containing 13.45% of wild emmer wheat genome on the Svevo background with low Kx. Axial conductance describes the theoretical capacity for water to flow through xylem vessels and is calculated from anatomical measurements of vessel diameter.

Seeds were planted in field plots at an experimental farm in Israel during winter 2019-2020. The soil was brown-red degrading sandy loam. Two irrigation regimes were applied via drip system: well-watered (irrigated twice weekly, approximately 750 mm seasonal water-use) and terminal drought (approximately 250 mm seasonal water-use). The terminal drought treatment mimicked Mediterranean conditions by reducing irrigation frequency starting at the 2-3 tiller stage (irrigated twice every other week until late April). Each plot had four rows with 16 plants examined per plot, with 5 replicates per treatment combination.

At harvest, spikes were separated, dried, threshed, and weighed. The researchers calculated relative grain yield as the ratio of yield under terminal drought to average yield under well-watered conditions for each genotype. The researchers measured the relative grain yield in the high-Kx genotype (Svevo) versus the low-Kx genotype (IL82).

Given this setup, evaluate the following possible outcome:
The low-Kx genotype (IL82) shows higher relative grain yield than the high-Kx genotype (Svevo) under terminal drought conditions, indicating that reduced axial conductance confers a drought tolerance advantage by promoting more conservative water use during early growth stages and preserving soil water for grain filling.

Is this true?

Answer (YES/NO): YES